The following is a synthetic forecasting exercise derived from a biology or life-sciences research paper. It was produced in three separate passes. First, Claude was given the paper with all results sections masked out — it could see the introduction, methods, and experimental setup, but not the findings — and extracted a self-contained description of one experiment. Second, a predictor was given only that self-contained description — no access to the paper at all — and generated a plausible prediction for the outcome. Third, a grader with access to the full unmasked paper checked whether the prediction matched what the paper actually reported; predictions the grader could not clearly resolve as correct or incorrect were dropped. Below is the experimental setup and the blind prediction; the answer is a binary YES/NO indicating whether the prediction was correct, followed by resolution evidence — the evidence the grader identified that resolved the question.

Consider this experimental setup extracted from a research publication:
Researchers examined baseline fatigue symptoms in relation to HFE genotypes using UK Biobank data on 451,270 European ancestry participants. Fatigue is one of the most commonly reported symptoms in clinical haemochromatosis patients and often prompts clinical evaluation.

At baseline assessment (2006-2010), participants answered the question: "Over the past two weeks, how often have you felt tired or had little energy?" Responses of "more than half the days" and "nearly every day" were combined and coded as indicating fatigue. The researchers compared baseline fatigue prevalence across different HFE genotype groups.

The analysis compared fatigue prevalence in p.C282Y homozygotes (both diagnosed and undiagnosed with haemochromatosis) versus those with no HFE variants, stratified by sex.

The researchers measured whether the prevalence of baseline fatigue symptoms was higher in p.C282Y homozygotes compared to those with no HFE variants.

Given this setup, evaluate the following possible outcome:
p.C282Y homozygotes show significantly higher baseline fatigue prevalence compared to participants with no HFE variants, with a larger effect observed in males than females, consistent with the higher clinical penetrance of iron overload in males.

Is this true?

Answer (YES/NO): NO